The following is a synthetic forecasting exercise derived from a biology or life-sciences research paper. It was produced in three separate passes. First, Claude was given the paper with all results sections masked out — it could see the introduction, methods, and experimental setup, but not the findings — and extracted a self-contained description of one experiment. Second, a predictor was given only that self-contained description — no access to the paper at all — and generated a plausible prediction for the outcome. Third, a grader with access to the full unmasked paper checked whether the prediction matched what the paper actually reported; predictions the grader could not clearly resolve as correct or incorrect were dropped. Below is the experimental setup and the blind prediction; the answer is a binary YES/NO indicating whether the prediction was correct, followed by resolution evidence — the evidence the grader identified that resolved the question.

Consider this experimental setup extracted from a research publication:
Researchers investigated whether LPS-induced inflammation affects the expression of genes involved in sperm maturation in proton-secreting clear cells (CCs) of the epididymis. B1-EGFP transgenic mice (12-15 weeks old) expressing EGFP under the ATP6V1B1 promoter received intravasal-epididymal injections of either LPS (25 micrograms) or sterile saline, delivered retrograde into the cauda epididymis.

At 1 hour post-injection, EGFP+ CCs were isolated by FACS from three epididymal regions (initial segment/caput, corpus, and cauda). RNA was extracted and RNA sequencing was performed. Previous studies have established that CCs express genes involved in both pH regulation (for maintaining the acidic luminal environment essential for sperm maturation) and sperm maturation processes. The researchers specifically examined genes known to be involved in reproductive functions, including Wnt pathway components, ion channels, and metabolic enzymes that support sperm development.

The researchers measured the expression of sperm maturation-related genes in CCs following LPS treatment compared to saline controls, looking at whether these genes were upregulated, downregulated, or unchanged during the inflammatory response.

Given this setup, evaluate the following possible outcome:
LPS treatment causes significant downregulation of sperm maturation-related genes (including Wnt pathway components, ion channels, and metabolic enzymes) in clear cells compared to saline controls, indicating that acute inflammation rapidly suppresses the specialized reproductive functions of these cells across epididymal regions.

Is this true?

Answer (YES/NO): NO